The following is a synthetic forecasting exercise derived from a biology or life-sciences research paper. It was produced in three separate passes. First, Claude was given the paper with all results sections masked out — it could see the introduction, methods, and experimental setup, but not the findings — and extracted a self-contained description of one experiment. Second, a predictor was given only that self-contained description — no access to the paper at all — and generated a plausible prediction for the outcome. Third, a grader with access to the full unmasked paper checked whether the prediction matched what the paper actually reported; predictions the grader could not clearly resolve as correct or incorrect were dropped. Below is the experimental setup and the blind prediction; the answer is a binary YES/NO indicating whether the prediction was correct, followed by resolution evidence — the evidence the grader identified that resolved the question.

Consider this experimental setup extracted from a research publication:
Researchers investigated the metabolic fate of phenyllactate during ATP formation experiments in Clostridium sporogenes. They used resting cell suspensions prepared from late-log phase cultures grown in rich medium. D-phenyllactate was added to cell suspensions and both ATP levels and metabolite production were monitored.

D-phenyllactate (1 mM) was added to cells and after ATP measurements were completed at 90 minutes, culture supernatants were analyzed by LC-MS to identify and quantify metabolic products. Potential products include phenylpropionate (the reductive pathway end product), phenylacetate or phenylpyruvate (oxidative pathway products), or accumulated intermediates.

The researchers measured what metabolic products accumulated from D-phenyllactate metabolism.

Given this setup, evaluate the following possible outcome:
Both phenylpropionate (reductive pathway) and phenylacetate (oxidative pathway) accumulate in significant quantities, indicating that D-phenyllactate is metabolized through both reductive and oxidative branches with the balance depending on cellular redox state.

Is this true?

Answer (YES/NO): NO